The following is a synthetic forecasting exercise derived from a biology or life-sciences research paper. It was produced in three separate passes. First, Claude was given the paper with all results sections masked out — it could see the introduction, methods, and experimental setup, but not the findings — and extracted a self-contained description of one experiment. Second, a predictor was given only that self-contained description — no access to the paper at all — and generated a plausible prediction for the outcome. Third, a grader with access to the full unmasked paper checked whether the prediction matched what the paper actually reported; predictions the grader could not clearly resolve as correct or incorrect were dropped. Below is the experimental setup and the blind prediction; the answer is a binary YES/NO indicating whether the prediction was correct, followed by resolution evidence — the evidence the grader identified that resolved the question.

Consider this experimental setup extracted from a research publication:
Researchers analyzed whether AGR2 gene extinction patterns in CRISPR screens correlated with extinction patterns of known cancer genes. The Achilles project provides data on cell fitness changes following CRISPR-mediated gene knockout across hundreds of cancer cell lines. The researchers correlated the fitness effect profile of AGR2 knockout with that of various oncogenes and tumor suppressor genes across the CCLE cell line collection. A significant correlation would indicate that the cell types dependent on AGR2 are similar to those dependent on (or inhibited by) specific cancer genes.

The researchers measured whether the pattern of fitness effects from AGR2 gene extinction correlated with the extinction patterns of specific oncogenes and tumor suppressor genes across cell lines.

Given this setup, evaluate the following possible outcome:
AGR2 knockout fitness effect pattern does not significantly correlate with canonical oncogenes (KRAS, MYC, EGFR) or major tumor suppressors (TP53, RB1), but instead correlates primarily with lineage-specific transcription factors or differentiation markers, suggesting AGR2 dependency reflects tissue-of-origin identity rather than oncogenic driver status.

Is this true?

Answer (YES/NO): YES